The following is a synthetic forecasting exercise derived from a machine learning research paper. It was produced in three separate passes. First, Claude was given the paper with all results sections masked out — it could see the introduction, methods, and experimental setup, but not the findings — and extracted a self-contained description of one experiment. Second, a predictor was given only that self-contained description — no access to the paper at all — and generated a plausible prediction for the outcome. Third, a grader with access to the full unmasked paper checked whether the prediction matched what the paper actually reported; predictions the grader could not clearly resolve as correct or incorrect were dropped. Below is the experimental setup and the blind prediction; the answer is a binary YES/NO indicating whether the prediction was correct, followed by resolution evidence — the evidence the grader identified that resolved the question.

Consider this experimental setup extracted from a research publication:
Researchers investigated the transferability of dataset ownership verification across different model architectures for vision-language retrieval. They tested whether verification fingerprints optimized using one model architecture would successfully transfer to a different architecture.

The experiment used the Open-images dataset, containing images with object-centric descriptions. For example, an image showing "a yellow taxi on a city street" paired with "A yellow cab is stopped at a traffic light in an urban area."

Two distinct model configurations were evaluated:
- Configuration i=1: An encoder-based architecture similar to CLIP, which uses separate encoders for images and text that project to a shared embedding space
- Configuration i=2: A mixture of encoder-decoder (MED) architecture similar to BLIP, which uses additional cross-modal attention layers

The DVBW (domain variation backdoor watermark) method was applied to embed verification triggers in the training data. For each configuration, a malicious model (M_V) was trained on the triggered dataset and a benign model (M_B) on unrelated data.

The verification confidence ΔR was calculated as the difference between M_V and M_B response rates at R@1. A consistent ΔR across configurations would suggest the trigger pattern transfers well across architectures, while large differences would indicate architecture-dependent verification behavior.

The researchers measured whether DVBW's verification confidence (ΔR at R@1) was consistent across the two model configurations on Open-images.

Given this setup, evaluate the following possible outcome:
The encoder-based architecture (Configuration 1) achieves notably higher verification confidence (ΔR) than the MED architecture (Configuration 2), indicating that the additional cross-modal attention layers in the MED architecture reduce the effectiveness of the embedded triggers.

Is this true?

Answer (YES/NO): YES